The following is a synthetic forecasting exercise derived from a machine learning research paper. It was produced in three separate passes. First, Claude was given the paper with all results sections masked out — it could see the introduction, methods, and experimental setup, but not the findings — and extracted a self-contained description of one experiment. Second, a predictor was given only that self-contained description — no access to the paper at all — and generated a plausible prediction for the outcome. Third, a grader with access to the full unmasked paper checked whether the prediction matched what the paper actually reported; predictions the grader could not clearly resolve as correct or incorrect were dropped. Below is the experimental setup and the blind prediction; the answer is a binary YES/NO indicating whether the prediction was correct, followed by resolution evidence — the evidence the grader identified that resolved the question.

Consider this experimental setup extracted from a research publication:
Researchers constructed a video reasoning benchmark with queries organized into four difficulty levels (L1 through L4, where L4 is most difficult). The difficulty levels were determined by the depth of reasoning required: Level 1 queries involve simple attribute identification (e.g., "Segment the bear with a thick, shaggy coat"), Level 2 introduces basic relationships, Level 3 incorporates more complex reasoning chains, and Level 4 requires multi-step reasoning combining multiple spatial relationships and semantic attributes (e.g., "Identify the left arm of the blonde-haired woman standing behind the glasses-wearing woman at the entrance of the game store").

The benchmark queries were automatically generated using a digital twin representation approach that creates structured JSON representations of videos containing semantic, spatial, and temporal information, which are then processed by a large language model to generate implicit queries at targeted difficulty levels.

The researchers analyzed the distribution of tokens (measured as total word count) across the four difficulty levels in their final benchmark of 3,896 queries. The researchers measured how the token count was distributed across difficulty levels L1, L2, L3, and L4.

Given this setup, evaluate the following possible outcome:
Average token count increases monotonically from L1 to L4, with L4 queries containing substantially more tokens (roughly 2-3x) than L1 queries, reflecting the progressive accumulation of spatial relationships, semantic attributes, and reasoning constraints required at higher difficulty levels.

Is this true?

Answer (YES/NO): NO